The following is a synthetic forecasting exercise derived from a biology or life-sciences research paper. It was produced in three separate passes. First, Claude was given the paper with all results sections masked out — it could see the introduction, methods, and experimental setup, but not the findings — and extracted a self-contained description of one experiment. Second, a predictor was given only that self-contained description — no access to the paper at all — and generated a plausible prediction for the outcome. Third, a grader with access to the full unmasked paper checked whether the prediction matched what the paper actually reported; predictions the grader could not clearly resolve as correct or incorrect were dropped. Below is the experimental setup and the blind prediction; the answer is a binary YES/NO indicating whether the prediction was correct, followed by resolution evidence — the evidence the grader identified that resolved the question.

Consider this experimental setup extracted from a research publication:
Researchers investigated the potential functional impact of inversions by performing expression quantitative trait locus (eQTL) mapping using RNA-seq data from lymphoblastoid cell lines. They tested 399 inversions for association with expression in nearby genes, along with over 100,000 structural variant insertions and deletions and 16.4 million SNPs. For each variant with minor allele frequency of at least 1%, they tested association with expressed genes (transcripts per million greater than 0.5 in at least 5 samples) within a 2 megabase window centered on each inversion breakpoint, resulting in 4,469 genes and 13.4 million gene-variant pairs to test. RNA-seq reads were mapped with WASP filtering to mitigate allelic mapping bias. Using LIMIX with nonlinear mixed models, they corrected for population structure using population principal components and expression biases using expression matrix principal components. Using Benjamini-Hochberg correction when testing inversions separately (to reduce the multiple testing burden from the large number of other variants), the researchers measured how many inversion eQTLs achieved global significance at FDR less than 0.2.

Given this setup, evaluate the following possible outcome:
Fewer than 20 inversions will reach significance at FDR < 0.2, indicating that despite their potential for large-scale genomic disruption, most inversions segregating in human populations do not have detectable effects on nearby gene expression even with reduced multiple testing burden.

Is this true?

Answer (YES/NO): YES